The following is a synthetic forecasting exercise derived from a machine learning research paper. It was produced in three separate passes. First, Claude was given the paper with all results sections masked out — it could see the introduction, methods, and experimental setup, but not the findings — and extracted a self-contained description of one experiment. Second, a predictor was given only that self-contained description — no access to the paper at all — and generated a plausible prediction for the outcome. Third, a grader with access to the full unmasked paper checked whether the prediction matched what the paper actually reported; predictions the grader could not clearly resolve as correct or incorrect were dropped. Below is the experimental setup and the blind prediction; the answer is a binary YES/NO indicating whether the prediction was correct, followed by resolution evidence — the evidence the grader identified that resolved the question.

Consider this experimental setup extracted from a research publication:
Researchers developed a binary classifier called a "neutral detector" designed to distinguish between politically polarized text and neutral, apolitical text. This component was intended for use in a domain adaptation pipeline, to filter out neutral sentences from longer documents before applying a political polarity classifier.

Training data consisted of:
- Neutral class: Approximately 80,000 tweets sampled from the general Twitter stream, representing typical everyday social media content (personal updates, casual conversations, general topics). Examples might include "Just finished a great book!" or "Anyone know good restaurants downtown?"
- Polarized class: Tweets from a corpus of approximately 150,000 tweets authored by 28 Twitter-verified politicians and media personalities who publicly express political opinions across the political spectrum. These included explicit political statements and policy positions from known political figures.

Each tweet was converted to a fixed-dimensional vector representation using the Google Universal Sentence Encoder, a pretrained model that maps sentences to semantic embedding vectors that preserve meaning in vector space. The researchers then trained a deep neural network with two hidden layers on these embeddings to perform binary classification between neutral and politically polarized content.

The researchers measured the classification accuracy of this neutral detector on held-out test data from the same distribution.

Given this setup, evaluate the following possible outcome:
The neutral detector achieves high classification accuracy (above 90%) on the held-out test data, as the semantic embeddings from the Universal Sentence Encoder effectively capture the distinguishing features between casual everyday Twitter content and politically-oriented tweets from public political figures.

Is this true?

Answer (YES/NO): YES